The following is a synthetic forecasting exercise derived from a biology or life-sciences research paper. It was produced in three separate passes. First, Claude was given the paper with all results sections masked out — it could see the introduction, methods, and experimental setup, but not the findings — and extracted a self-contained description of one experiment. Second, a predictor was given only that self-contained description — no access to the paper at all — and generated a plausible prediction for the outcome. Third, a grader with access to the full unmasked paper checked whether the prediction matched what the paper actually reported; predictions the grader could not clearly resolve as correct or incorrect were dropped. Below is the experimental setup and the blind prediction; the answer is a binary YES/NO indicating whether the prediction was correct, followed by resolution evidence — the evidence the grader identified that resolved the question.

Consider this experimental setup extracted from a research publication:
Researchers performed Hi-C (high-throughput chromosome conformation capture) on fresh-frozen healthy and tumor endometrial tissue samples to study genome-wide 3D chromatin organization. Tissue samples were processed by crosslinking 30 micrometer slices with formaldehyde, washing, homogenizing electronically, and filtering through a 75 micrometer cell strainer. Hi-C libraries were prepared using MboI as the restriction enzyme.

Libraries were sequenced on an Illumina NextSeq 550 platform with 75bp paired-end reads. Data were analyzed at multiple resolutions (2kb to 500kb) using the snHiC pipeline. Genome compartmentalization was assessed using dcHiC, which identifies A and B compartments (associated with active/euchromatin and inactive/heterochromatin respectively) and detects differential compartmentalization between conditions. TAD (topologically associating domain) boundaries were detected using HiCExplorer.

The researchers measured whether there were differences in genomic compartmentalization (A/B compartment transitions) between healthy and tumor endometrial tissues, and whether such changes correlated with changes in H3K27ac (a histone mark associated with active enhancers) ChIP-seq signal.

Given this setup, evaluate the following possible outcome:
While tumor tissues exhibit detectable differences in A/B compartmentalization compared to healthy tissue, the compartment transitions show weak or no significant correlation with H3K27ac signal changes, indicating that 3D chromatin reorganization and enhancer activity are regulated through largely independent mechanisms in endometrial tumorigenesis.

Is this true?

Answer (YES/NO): NO